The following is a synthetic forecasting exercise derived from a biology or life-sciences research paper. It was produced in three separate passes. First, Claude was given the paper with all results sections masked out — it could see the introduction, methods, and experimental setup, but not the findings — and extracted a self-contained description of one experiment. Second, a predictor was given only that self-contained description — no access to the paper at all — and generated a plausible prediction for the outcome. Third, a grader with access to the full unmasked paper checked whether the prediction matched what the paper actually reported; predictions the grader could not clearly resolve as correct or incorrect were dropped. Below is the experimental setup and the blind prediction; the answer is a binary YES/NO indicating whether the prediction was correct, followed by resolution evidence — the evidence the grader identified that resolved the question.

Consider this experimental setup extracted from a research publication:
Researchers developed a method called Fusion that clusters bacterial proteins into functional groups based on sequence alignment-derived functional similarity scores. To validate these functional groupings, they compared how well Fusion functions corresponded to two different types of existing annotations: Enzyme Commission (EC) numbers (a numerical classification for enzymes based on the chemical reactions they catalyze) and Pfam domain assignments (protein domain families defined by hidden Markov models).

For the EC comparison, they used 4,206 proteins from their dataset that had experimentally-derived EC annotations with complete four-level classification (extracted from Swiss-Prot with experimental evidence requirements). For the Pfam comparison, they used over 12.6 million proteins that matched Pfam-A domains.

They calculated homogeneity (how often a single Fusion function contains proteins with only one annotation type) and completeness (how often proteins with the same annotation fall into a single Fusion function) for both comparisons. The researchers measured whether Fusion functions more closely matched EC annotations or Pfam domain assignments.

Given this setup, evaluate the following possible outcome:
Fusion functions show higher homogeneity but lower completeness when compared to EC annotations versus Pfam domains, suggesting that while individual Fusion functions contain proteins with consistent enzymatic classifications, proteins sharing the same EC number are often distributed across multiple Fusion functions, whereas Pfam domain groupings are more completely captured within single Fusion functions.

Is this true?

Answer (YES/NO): NO